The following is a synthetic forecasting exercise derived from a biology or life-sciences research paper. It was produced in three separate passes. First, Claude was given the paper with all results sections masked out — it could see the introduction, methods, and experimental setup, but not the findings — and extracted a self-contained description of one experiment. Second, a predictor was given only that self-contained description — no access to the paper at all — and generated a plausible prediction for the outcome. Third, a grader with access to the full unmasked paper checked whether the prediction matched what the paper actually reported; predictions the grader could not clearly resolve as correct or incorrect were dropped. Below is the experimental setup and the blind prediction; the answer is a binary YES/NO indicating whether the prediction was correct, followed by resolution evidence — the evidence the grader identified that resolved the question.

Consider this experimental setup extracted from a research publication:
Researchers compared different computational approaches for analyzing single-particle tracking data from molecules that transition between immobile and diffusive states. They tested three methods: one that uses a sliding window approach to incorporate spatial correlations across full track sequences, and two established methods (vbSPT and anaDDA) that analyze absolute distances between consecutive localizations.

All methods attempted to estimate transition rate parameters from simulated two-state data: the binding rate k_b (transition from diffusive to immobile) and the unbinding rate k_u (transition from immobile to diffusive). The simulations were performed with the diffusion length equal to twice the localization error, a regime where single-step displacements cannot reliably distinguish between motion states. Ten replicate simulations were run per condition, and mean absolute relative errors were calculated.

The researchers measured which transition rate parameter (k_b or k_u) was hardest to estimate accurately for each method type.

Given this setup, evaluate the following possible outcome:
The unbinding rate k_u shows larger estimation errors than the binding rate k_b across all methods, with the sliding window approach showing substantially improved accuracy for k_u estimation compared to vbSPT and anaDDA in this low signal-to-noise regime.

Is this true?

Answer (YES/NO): NO